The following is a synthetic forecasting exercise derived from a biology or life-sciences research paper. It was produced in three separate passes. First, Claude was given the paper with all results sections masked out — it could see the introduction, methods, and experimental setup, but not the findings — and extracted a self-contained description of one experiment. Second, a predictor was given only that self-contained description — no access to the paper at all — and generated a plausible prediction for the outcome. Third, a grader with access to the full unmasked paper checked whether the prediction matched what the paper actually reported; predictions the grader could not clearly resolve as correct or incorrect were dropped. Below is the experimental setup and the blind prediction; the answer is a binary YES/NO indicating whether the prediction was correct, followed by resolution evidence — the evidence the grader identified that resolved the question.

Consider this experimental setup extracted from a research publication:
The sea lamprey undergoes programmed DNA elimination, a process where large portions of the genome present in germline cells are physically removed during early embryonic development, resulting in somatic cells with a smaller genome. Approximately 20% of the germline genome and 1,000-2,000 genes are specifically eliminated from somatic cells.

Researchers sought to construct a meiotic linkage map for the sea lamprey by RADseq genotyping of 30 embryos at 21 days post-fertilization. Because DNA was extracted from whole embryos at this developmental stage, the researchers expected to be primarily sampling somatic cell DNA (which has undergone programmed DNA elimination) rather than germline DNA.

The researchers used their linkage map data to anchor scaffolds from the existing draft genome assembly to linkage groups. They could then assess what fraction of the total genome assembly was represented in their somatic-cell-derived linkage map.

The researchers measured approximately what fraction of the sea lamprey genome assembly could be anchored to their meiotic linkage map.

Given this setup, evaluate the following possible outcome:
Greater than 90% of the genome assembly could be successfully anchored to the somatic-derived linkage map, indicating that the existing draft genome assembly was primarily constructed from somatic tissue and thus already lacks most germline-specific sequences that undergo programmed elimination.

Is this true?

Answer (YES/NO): NO